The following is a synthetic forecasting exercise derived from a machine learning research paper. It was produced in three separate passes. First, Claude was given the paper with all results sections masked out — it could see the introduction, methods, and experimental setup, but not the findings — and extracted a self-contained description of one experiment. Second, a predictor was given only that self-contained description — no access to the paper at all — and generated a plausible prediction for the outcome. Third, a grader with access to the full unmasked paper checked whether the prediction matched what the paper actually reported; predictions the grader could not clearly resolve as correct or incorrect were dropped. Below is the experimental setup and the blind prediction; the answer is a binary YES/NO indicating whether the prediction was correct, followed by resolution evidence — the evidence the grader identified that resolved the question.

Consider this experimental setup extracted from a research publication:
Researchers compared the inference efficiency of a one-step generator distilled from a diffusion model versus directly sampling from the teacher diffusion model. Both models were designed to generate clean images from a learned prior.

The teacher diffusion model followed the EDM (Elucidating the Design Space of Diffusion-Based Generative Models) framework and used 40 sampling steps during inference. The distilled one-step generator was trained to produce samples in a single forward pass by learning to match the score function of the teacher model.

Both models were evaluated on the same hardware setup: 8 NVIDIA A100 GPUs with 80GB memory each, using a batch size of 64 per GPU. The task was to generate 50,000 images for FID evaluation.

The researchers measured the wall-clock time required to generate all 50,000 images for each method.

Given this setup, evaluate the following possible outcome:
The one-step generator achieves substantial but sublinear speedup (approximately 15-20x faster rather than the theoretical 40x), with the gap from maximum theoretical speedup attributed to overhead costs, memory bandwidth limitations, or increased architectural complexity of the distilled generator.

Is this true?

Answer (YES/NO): YES